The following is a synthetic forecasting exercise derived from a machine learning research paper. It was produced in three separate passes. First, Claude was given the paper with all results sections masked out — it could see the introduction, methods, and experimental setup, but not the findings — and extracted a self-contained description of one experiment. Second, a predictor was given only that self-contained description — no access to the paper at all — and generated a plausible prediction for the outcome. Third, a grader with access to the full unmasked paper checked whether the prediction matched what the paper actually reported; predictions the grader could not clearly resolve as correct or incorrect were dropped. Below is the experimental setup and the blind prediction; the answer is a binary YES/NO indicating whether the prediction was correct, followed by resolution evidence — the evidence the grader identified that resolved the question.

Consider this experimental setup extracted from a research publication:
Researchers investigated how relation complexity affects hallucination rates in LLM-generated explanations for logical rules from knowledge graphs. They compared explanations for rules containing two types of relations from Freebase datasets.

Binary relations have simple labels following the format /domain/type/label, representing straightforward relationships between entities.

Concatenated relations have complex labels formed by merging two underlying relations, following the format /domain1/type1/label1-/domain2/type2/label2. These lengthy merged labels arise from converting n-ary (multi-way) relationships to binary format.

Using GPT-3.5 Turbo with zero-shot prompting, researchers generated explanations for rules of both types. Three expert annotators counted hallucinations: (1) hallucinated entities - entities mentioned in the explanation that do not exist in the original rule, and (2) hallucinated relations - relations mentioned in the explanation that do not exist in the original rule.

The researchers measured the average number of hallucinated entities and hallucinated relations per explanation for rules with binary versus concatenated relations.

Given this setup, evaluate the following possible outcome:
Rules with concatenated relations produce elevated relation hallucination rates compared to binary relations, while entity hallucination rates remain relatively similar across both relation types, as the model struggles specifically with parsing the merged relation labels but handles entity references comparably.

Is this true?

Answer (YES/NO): NO